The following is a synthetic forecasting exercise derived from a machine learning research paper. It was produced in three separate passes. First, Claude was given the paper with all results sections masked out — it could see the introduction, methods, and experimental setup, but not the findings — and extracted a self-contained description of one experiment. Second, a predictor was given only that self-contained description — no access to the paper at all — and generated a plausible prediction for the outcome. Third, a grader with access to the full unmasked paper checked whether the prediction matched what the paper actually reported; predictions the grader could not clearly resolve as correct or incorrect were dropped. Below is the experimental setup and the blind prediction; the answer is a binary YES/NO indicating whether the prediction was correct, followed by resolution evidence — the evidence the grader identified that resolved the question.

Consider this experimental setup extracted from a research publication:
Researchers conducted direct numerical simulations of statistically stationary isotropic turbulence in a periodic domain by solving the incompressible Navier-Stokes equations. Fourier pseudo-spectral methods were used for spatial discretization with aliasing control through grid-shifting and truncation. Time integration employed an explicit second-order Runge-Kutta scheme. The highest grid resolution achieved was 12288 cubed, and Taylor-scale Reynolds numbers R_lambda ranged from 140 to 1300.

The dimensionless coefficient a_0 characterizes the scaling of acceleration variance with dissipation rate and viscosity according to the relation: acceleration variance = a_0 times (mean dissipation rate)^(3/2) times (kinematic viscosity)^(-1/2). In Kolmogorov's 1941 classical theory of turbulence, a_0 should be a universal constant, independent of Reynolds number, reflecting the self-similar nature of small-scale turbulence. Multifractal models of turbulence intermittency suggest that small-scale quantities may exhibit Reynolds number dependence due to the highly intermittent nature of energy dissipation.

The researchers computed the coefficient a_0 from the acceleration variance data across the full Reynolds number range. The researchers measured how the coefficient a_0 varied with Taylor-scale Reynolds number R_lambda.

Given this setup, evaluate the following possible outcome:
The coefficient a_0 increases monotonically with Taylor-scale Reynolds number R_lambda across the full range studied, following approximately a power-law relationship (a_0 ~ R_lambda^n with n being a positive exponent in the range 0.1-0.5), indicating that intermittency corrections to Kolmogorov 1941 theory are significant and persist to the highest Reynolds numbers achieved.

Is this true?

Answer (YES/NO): YES